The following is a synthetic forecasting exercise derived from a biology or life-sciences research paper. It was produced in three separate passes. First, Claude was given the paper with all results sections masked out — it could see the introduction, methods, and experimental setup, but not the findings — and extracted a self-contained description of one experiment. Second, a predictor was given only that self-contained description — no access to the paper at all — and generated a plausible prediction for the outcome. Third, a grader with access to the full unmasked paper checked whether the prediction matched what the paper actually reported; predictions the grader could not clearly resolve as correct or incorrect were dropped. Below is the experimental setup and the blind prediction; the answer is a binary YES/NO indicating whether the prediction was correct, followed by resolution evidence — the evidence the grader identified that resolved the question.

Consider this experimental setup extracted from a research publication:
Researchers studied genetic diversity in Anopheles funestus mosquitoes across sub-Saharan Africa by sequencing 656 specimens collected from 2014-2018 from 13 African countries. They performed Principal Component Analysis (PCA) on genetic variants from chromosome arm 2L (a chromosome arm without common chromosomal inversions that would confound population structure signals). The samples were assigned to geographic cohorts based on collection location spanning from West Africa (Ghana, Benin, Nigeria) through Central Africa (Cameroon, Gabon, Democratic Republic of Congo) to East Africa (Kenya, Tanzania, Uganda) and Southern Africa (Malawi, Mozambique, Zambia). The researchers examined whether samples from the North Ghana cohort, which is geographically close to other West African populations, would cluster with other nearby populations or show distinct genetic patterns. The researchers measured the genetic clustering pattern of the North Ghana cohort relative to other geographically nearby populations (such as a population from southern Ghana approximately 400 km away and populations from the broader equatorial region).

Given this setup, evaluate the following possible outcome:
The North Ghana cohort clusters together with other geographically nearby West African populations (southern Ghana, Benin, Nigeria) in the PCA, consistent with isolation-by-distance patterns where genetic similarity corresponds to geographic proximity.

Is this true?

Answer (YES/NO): NO